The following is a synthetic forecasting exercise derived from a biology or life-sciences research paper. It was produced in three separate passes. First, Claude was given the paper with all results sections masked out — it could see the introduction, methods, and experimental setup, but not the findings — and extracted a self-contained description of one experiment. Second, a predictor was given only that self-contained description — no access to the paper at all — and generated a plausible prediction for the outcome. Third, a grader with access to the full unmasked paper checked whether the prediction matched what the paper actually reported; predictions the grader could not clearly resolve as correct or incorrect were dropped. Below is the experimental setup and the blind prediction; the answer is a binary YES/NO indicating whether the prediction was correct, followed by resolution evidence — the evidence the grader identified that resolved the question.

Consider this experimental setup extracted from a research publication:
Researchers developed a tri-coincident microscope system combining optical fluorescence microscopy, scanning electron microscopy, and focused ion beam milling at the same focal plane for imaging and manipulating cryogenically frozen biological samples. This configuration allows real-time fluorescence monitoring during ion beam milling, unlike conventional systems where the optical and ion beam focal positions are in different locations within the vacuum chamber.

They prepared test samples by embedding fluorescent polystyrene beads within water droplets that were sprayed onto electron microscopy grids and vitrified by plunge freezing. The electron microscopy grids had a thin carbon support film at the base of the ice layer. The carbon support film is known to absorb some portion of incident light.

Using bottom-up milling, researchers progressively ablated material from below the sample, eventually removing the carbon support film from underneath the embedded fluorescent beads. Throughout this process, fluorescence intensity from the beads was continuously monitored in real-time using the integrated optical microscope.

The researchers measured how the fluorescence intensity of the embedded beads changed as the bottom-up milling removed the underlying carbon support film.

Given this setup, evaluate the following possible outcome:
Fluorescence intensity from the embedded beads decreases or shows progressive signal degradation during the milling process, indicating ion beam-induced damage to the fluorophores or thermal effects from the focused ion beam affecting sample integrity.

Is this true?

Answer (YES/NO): NO